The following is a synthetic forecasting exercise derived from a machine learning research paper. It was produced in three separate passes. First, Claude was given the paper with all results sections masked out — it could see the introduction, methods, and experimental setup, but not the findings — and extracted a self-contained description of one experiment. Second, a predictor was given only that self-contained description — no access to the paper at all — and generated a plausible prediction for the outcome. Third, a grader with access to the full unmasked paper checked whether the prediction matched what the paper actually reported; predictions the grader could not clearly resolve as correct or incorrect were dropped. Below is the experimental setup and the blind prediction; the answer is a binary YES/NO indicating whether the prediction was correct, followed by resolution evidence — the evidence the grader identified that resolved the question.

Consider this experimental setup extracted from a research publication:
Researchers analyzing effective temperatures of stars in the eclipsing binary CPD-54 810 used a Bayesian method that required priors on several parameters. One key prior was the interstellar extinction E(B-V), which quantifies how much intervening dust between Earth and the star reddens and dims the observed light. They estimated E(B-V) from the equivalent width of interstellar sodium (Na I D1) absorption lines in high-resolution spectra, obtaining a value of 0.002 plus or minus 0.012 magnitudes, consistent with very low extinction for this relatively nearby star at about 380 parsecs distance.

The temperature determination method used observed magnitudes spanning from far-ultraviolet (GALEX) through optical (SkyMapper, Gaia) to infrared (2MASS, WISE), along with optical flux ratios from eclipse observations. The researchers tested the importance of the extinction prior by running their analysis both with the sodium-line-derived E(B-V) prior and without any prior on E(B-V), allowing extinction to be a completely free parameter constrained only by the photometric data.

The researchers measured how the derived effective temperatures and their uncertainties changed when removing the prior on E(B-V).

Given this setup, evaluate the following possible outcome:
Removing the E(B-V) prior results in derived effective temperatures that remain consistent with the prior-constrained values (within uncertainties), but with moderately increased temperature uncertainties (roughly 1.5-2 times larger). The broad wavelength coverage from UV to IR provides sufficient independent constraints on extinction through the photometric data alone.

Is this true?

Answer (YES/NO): NO